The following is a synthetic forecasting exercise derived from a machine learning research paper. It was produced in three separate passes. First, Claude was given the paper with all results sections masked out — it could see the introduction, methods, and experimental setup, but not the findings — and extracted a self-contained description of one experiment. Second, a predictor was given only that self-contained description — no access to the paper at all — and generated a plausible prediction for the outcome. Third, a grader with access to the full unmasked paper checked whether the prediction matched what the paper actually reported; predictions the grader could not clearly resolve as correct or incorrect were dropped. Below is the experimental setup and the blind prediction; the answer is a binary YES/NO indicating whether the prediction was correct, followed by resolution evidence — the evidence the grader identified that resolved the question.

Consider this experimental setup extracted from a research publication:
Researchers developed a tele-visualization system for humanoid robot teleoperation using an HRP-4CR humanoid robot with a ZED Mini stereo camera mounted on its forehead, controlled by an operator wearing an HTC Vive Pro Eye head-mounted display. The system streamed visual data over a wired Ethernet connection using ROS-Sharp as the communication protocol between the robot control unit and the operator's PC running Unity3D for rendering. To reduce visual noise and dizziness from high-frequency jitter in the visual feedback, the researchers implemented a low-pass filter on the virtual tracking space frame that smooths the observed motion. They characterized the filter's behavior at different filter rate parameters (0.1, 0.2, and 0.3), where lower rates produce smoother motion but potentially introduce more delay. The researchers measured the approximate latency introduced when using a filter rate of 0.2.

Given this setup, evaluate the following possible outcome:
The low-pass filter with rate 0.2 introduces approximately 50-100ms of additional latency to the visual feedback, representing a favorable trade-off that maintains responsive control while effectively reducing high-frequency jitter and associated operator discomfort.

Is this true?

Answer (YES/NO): YES